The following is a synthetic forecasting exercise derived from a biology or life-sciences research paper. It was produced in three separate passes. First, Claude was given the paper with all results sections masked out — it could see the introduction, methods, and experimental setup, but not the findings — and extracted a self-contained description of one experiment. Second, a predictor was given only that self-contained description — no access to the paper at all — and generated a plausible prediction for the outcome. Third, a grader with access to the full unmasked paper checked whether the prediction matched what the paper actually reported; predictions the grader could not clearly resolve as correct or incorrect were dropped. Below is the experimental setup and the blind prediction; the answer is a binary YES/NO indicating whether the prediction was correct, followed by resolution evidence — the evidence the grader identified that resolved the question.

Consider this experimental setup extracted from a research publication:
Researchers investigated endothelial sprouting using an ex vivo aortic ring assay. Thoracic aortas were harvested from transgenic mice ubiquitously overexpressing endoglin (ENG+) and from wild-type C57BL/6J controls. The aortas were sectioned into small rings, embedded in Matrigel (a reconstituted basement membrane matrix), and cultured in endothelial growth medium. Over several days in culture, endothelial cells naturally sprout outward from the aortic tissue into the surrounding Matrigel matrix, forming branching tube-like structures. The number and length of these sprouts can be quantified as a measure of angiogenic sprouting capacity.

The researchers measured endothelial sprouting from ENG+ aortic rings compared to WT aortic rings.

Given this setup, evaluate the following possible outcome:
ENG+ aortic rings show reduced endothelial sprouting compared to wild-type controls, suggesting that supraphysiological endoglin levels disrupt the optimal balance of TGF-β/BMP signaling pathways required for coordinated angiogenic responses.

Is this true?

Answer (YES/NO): NO